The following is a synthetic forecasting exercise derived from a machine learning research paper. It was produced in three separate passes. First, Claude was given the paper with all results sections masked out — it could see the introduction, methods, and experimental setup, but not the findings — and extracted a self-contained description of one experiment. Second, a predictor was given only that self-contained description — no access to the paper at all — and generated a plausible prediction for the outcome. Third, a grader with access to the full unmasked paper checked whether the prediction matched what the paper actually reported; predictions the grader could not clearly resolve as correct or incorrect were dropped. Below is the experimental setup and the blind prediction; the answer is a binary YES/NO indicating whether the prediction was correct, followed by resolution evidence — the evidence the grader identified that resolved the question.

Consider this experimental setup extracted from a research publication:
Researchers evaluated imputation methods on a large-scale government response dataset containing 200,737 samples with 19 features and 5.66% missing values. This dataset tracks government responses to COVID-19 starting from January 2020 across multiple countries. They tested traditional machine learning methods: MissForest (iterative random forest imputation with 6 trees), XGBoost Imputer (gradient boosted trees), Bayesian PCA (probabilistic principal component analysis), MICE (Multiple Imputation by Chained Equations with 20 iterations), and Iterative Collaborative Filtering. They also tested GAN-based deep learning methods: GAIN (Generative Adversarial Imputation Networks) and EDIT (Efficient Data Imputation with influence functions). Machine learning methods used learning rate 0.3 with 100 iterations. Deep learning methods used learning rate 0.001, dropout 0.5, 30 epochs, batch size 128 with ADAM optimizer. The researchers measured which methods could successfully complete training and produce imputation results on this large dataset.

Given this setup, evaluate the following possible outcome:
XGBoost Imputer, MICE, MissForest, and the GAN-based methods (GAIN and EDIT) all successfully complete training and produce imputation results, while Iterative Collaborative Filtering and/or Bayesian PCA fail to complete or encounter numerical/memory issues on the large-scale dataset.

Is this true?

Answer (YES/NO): NO